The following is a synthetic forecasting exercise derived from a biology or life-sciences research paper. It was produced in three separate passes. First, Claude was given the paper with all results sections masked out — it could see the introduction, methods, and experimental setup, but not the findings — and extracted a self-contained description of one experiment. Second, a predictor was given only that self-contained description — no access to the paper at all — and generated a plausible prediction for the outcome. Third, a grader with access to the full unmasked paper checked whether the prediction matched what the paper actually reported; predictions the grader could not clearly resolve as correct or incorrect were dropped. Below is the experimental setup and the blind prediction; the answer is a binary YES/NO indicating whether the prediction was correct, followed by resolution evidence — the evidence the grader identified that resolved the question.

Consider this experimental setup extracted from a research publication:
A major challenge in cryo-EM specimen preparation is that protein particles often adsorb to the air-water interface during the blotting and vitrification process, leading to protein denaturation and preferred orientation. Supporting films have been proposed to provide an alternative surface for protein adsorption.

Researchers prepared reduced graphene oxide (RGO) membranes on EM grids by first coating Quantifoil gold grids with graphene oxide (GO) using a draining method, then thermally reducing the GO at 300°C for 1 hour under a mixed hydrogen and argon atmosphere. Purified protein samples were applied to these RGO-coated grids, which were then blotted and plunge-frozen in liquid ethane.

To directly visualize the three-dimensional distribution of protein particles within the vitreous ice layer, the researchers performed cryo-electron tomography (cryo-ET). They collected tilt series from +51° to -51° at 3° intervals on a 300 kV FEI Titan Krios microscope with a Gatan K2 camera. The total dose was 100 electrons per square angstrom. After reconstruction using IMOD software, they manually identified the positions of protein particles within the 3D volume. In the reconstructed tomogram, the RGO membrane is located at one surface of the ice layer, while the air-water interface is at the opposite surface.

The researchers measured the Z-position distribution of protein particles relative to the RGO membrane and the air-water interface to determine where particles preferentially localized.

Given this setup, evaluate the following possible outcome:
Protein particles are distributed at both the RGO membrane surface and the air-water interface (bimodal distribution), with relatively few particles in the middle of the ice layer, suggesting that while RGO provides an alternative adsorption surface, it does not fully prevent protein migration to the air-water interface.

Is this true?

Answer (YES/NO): NO